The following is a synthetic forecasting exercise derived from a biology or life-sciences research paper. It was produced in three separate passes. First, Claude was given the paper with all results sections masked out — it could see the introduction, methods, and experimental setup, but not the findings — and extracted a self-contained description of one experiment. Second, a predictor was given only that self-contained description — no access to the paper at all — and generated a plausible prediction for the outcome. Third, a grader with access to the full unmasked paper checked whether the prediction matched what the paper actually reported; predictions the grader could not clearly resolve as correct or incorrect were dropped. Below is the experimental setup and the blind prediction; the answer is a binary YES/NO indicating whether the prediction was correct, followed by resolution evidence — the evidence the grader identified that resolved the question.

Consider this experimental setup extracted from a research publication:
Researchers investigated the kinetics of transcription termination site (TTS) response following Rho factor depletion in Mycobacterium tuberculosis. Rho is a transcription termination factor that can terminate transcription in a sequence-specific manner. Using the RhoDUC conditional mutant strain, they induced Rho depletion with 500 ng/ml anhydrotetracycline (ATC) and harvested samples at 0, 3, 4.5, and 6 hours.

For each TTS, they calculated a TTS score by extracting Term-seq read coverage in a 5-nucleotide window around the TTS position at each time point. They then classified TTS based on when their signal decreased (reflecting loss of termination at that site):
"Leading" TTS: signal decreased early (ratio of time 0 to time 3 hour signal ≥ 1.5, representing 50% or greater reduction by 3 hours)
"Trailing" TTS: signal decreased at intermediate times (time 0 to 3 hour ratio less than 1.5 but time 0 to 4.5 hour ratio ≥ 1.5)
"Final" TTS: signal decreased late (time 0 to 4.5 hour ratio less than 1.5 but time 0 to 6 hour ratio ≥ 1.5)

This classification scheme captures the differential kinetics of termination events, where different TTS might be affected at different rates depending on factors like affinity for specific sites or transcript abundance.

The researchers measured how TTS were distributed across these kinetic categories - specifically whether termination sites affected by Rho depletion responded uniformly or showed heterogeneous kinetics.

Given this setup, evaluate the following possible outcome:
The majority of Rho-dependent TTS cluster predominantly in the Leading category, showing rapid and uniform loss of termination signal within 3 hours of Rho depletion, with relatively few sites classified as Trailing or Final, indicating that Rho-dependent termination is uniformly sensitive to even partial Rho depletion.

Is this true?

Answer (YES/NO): NO